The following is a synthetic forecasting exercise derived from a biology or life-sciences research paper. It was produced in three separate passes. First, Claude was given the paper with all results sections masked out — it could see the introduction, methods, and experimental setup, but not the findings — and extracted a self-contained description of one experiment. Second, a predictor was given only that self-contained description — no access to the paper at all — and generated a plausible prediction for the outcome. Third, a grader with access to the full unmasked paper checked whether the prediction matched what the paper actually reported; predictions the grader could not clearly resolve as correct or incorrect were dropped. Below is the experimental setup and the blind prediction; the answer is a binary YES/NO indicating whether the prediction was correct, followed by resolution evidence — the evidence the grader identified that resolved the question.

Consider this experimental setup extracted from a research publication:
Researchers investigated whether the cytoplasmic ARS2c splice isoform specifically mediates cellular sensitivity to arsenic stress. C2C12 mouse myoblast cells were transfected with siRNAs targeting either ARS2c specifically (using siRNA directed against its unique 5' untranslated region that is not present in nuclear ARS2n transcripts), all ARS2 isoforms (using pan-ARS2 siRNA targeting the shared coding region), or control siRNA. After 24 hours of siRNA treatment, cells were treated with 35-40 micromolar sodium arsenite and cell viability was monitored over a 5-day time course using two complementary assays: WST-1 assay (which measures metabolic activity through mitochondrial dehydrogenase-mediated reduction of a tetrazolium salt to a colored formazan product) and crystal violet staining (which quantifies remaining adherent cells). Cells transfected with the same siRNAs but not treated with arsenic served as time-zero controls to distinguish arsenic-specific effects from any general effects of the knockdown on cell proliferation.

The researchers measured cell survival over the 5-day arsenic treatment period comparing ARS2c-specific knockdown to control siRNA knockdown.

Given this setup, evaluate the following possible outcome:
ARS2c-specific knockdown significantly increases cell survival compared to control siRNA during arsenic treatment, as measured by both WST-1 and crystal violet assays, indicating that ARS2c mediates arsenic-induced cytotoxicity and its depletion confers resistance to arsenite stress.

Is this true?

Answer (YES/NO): YES